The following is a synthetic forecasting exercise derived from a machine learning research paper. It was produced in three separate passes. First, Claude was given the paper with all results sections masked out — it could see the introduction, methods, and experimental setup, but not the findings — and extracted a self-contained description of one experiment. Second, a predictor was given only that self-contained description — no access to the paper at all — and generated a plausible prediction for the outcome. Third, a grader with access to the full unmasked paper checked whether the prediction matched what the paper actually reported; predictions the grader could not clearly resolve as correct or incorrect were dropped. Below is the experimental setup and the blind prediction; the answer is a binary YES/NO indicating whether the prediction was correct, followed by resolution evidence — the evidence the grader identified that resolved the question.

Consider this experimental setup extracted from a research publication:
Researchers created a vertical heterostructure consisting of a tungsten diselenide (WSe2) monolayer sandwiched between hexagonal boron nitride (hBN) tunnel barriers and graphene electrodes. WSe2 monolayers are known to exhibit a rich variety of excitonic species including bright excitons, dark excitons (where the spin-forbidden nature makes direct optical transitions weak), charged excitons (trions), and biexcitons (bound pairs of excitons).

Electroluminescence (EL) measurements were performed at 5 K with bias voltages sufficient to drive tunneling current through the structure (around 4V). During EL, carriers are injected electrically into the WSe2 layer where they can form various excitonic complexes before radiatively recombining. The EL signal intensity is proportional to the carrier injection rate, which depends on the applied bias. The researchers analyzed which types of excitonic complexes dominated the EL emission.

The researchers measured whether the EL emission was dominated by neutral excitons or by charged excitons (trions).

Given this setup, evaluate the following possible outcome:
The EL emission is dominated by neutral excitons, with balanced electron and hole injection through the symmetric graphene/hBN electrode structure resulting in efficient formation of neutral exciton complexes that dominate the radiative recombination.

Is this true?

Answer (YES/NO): NO